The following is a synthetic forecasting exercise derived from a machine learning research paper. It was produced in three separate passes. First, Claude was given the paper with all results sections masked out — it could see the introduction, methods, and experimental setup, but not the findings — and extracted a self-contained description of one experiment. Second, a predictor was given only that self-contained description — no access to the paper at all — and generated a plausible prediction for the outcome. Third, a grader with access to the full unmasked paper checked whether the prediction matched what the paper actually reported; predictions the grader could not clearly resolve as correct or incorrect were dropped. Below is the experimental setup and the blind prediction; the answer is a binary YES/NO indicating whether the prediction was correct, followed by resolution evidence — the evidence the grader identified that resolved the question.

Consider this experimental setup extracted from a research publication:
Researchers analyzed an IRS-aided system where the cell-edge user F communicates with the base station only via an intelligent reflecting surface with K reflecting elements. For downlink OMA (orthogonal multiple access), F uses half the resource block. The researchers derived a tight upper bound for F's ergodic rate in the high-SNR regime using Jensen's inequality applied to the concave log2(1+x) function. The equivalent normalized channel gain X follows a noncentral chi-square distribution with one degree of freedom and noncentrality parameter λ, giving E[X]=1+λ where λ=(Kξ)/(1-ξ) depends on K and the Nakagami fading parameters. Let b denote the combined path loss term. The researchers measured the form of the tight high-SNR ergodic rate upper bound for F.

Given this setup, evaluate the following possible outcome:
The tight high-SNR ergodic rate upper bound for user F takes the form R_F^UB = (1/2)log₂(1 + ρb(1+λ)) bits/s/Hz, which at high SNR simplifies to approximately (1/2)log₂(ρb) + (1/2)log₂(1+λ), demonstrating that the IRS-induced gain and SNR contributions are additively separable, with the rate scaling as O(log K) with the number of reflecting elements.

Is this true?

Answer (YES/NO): YES